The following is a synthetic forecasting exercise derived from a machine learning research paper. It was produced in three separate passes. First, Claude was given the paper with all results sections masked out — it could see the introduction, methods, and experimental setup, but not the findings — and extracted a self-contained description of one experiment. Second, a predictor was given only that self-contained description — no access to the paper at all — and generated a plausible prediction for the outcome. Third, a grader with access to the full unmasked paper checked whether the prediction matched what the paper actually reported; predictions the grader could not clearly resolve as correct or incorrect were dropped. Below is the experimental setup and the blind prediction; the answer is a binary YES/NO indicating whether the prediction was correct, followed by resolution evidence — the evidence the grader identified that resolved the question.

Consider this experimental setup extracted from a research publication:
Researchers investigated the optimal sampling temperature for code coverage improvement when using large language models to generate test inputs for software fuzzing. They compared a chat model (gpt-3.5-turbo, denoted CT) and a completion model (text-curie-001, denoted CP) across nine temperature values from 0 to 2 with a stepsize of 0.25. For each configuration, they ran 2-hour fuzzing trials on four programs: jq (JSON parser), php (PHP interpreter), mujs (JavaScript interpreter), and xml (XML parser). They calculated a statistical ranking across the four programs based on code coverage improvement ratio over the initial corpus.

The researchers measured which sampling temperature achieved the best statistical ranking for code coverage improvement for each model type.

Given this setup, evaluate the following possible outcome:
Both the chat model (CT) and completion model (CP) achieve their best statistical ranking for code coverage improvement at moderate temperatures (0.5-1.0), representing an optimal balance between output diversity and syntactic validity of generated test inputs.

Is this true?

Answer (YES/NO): NO